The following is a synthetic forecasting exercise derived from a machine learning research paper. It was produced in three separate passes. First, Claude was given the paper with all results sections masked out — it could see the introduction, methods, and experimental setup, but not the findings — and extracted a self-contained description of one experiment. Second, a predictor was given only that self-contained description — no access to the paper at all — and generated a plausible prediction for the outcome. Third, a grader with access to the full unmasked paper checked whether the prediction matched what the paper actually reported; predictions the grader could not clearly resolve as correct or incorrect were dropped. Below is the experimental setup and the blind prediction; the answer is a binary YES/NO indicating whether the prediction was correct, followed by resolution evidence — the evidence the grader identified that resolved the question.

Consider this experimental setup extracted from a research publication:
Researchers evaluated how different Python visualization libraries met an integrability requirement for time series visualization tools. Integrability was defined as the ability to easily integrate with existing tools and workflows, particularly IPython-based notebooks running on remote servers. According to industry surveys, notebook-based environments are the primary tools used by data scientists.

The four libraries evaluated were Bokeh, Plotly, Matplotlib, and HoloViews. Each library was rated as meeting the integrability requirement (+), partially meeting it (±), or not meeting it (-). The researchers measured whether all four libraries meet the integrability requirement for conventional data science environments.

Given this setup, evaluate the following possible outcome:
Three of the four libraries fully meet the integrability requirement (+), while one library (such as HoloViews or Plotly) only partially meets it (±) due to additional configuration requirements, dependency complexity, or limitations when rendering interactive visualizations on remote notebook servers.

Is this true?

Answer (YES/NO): NO